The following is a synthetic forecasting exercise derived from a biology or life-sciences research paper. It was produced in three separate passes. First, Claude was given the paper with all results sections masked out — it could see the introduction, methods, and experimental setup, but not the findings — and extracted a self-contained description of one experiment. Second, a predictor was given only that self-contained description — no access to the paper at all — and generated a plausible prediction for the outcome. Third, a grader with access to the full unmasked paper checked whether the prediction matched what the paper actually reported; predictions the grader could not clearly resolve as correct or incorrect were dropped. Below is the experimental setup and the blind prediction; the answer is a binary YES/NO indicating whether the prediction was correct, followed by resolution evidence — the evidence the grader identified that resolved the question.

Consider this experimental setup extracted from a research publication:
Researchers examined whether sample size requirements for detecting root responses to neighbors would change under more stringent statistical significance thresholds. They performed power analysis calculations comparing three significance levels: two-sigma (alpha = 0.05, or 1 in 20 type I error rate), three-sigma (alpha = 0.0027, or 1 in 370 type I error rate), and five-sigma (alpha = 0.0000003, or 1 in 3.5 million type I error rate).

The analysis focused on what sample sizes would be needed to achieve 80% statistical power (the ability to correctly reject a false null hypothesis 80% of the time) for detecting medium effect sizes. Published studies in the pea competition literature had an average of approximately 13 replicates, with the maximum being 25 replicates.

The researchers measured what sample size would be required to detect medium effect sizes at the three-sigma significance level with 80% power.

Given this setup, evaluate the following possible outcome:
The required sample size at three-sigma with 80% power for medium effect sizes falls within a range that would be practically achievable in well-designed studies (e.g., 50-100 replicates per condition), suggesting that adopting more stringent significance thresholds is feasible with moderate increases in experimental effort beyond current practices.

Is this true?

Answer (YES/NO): NO